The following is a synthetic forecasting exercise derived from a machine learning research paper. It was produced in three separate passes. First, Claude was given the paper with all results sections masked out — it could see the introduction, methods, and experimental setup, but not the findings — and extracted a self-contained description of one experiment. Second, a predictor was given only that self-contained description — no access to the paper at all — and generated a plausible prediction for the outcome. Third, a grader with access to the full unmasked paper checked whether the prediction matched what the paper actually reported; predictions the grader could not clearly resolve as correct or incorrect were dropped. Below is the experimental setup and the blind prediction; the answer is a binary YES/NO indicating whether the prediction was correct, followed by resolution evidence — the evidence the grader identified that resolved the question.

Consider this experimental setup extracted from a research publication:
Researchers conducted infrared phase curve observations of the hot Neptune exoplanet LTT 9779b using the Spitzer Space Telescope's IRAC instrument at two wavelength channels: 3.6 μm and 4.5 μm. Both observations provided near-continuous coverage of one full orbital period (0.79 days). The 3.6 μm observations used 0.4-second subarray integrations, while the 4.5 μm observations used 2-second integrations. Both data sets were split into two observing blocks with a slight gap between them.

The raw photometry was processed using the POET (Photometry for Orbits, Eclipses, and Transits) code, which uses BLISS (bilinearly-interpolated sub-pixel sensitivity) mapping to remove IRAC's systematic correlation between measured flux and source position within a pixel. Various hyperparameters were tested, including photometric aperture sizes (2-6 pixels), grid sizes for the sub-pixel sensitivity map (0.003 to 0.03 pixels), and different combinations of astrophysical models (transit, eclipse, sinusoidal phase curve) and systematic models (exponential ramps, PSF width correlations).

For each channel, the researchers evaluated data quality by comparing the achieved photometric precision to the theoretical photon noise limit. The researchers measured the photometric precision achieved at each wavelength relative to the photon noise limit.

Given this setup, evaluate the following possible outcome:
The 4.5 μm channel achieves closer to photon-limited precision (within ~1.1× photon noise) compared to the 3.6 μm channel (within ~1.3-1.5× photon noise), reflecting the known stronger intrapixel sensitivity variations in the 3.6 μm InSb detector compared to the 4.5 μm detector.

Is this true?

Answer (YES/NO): NO